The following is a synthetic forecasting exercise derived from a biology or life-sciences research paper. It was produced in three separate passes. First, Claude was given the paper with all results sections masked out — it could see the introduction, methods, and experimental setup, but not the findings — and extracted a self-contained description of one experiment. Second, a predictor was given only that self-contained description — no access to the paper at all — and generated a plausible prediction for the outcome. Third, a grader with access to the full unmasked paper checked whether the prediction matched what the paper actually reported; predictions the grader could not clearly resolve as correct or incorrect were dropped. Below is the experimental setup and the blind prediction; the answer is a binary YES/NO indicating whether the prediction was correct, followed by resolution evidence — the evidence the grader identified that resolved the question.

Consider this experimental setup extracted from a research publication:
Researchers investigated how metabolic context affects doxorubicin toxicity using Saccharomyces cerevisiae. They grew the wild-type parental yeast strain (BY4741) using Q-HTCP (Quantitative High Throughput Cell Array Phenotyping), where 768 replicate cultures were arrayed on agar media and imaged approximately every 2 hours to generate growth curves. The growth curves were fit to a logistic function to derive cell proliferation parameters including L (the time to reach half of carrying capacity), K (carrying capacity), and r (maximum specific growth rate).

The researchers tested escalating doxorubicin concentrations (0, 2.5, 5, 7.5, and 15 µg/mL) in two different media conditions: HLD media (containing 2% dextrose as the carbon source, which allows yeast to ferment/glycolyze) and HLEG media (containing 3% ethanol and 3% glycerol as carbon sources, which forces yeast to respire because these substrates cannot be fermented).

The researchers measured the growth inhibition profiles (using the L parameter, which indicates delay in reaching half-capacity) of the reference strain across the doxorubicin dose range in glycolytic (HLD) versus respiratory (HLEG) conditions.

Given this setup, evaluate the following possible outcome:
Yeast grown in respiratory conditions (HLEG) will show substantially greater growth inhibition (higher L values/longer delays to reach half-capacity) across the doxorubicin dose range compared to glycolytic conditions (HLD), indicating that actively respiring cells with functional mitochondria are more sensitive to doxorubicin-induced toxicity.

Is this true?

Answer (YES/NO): YES